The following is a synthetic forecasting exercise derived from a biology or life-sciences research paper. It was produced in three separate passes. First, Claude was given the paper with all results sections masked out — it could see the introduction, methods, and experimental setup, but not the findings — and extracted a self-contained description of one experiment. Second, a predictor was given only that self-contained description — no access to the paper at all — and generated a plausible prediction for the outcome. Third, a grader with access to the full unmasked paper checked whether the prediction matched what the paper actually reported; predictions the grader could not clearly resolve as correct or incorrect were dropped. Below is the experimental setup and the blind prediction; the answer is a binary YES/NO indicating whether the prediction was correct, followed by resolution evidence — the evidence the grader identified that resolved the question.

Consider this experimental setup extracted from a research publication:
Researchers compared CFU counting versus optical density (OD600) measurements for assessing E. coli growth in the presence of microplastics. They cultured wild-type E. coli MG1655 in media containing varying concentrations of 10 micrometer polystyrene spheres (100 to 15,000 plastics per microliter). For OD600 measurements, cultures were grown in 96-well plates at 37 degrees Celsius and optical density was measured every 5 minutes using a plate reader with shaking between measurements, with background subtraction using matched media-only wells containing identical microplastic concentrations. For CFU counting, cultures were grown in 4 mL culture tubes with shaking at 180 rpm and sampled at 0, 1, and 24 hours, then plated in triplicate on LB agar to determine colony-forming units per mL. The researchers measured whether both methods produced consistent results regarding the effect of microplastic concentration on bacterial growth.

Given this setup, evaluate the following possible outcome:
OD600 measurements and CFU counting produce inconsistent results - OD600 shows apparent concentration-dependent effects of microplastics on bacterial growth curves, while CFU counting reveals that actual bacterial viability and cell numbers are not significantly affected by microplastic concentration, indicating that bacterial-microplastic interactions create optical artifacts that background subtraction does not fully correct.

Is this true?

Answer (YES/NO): NO